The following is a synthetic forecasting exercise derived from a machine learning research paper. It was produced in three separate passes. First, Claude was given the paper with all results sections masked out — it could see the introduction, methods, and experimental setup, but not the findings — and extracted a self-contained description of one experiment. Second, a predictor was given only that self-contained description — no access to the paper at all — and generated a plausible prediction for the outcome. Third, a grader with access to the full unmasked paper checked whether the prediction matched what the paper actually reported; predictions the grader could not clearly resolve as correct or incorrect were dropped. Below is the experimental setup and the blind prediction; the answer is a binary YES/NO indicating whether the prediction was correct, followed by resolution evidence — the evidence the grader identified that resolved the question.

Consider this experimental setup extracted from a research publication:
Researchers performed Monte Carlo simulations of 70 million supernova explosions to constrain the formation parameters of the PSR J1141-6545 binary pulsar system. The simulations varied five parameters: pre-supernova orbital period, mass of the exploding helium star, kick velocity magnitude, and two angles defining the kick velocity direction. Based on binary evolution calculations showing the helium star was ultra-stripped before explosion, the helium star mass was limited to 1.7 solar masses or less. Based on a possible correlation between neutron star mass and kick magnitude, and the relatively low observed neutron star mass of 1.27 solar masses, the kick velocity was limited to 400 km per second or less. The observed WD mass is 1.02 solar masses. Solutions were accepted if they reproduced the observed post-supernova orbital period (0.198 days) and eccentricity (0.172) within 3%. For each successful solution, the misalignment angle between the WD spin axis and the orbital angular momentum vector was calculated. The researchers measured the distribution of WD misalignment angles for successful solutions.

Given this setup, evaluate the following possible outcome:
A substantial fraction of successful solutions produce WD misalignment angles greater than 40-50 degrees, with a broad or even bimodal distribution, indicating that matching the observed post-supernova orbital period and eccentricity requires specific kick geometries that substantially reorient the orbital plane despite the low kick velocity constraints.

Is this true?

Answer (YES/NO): NO